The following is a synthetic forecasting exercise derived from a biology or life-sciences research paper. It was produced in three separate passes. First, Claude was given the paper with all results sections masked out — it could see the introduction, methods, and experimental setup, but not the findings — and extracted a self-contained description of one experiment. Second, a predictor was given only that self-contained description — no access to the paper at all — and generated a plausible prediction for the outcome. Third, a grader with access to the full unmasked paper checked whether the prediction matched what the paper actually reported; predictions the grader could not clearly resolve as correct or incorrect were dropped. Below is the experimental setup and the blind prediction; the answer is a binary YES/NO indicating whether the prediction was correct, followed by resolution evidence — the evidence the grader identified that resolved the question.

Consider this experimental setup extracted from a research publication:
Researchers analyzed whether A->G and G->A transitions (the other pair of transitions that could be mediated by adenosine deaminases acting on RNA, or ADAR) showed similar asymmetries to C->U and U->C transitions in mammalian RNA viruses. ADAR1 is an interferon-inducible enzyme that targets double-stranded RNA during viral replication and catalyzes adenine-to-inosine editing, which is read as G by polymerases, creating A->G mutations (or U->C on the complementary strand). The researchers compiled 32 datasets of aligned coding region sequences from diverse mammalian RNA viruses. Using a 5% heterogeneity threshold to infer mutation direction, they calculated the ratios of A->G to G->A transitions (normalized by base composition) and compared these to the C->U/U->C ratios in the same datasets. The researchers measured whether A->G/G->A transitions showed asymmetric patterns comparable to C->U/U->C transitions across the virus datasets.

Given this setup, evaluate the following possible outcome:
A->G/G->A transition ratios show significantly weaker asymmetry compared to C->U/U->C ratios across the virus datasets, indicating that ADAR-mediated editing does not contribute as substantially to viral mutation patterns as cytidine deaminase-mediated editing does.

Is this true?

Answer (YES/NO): YES